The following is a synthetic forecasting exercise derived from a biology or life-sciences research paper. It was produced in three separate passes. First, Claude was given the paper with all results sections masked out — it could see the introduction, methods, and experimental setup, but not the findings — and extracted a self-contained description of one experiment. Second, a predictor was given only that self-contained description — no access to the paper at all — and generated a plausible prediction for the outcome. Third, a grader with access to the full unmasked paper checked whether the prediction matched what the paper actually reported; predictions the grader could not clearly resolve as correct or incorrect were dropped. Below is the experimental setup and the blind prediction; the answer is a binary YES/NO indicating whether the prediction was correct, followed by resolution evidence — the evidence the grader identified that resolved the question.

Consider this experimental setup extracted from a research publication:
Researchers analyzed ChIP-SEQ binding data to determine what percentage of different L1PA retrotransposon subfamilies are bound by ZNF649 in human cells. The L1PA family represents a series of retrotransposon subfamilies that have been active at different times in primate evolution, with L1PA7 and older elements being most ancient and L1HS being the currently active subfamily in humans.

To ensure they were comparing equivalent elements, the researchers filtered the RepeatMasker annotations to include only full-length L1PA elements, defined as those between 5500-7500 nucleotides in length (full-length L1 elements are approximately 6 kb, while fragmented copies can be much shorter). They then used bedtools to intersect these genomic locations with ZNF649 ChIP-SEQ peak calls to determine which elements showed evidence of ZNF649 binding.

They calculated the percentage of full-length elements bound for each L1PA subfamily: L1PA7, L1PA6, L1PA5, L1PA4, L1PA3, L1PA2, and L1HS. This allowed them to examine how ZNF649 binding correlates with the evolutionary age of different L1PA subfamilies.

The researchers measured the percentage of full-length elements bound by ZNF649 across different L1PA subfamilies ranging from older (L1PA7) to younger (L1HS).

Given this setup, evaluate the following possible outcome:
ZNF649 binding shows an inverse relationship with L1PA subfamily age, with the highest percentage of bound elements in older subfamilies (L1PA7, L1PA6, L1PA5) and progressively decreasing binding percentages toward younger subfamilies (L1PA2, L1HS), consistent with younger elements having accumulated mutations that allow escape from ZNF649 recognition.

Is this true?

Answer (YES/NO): YES